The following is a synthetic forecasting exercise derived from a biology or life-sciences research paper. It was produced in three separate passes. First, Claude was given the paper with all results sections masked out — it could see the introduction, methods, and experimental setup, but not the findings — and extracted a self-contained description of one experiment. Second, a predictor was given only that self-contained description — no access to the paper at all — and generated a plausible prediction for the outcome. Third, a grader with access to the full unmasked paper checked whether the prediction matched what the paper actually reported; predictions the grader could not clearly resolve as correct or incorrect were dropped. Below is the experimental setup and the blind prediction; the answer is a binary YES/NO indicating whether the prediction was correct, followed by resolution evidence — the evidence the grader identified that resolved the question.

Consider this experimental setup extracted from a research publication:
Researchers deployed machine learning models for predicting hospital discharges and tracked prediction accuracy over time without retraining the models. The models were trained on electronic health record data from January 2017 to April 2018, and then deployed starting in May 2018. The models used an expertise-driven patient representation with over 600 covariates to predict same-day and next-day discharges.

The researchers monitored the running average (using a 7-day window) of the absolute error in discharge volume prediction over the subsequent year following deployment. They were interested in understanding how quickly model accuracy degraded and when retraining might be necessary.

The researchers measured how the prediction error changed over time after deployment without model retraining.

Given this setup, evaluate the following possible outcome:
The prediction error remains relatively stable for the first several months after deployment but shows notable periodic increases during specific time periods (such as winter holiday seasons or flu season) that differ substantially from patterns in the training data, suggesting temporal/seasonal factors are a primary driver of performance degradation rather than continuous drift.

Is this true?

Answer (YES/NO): NO